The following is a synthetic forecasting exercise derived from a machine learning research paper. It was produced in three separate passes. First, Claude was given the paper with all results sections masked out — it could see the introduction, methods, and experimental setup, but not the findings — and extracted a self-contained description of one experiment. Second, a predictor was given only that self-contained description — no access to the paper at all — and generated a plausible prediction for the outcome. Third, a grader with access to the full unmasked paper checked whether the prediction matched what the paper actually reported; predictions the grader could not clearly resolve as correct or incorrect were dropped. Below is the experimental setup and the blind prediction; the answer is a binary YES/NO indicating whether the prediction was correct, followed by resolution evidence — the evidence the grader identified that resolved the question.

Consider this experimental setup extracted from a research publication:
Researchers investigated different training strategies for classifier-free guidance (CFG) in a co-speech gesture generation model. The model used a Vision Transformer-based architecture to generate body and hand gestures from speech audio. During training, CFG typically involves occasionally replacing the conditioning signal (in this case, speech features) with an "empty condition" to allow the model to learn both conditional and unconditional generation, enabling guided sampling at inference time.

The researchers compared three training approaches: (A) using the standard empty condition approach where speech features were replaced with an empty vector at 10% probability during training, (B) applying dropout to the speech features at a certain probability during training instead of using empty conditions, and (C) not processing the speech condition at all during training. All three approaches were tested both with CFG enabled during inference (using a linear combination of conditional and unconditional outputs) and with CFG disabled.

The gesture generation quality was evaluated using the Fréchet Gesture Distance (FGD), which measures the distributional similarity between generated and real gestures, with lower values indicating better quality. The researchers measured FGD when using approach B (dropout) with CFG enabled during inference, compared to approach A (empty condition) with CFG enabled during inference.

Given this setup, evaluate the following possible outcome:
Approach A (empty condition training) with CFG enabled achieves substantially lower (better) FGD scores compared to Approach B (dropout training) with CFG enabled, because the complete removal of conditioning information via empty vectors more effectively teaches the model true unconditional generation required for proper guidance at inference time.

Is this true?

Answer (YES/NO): NO